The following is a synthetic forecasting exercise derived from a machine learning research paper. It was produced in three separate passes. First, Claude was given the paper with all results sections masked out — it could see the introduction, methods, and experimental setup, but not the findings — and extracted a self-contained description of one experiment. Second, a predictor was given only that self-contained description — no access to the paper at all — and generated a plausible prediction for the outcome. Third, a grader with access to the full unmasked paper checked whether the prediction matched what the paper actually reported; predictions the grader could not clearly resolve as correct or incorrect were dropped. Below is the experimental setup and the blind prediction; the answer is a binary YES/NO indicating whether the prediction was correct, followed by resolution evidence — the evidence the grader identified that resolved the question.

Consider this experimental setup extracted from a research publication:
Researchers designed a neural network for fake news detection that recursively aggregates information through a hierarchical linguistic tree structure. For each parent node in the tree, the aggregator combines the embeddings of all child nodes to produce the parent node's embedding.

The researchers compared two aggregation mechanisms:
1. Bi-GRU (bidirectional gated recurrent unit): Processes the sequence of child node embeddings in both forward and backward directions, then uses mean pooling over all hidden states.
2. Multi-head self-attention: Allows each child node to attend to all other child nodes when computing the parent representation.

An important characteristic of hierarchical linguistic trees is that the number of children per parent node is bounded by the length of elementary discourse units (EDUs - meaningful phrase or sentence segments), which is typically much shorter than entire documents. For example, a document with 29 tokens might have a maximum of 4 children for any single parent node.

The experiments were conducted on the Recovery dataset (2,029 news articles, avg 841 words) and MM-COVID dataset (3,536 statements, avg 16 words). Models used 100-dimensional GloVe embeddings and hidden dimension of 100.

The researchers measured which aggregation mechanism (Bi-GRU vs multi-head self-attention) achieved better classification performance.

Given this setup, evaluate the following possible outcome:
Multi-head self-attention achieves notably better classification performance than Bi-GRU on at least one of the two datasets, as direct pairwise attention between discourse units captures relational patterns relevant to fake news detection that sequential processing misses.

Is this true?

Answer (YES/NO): NO